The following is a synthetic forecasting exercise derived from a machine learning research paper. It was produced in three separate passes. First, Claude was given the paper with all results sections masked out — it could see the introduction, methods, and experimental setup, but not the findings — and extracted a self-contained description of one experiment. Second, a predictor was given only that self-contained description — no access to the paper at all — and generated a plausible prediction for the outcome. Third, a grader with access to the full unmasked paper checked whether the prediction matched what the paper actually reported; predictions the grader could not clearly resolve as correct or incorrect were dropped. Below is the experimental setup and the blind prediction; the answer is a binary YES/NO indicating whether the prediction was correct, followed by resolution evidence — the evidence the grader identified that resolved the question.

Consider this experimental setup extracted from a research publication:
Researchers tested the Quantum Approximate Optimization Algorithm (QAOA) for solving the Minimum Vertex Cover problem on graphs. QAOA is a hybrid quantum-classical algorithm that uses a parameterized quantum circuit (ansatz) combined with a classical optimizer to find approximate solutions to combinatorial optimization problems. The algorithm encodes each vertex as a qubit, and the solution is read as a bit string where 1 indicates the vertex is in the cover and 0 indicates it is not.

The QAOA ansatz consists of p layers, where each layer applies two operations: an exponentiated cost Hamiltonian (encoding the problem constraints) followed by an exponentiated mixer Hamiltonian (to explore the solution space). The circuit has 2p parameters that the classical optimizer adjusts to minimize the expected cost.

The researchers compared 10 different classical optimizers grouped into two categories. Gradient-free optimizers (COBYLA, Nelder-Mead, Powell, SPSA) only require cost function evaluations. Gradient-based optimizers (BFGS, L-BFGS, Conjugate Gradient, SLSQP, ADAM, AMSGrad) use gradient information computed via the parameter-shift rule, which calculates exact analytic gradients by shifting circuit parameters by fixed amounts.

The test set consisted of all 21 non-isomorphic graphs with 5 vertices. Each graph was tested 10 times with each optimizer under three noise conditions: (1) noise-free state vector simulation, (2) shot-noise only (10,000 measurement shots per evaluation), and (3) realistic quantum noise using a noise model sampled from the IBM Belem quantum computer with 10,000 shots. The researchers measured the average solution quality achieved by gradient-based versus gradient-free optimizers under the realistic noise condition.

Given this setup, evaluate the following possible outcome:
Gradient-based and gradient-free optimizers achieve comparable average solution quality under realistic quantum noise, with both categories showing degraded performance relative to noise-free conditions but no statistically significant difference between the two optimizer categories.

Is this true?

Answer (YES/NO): NO